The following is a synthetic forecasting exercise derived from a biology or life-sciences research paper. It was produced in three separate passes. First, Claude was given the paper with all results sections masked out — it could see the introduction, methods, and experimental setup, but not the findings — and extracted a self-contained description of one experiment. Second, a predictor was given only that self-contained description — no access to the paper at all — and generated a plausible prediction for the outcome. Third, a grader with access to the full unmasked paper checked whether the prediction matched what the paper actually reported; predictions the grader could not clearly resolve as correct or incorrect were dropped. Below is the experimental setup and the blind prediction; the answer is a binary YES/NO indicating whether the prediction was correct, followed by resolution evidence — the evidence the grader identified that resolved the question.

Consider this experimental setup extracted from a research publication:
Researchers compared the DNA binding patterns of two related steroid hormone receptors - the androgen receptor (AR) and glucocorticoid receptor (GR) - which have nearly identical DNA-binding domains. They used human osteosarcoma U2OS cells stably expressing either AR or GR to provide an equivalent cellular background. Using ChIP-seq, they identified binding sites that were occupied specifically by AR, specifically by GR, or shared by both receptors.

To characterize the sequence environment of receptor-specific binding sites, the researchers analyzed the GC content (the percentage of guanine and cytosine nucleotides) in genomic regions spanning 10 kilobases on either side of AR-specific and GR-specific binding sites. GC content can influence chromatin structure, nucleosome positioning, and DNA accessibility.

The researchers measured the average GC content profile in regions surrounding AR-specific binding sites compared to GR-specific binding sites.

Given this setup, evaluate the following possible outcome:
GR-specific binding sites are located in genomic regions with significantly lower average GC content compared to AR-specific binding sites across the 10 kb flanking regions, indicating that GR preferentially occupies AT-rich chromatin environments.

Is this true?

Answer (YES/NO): NO